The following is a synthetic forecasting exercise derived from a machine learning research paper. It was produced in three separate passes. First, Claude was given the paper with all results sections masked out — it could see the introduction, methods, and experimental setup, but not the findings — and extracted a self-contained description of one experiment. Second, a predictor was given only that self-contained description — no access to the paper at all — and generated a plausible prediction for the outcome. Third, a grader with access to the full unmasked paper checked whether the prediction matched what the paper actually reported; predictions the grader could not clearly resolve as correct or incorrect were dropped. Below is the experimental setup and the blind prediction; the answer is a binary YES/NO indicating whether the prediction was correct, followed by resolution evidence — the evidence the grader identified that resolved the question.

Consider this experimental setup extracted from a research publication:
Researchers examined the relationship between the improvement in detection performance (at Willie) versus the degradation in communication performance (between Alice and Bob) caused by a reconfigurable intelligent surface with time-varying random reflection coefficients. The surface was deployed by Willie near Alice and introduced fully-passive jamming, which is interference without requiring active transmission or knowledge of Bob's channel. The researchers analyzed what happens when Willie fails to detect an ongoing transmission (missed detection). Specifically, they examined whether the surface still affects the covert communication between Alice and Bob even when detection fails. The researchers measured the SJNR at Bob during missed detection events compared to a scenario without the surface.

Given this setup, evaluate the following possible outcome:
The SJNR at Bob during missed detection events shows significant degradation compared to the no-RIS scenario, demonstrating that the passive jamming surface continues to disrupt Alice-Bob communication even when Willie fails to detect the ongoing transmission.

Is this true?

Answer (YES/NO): YES